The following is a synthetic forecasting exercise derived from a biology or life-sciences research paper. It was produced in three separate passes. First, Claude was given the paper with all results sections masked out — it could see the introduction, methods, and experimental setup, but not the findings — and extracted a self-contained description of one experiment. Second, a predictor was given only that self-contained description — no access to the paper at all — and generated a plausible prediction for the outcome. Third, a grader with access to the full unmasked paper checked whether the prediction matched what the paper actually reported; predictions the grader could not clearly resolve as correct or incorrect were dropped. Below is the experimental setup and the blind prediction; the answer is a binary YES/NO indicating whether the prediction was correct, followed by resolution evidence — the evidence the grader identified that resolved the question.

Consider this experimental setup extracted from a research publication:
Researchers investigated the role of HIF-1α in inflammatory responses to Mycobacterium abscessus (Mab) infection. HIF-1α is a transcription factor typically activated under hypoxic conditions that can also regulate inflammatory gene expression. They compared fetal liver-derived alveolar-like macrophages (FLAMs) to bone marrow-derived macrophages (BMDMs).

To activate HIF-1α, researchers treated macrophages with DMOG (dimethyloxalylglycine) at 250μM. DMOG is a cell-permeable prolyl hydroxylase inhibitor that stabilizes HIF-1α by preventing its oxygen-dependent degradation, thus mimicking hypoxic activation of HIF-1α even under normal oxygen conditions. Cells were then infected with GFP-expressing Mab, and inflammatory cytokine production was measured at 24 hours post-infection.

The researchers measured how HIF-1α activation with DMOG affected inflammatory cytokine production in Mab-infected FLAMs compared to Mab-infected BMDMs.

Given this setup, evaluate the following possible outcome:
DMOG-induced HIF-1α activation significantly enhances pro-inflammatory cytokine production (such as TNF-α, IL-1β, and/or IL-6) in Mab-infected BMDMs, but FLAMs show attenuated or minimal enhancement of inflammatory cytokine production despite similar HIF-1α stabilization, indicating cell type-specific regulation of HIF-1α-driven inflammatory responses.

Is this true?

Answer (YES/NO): NO